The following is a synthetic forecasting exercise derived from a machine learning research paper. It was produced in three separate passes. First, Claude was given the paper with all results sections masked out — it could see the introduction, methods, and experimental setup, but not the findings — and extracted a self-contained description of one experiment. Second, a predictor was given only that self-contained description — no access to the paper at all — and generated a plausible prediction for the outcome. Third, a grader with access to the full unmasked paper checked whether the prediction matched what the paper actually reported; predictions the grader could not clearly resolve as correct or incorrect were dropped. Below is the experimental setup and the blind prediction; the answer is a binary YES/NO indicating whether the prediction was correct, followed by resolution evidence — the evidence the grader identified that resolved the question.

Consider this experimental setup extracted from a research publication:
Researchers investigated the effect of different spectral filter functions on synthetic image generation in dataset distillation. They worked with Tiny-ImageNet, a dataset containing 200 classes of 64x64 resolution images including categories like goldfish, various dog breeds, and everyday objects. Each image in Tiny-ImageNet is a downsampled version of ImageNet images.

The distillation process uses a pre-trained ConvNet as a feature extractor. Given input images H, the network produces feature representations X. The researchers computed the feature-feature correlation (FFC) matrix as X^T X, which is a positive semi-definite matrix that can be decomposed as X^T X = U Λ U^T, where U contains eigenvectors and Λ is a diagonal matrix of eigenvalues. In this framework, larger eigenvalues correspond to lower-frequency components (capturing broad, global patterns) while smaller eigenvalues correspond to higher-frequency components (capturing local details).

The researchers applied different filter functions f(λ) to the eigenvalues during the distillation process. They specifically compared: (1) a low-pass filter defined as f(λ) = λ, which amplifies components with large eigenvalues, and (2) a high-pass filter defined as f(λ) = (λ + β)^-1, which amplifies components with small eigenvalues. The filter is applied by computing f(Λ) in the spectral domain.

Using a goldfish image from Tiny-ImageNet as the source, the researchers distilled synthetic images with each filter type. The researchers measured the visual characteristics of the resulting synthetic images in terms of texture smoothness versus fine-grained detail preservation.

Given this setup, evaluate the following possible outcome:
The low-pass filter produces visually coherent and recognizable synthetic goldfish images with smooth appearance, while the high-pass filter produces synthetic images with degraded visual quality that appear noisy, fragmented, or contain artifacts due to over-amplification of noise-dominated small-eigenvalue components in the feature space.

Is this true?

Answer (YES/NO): NO